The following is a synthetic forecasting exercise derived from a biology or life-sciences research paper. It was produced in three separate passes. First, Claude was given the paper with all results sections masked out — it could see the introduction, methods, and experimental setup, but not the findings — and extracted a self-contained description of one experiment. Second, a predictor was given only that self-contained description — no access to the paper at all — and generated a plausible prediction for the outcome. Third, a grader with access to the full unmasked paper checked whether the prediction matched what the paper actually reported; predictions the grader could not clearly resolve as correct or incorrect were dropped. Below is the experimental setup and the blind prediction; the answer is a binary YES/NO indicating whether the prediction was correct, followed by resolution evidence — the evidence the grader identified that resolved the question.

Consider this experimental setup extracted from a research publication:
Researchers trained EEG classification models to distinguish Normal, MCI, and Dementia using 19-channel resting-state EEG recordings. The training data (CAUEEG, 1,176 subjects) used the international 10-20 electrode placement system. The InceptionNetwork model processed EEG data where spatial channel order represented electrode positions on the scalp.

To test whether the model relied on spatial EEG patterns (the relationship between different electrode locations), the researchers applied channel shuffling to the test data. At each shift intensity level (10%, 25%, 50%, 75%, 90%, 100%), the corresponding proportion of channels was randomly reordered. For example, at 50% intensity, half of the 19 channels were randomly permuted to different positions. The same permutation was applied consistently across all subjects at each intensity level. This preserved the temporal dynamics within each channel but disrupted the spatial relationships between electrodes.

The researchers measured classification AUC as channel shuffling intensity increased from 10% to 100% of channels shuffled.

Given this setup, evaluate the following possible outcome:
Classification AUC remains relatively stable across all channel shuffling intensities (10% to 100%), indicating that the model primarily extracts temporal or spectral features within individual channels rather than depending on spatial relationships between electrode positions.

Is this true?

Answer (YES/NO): NO